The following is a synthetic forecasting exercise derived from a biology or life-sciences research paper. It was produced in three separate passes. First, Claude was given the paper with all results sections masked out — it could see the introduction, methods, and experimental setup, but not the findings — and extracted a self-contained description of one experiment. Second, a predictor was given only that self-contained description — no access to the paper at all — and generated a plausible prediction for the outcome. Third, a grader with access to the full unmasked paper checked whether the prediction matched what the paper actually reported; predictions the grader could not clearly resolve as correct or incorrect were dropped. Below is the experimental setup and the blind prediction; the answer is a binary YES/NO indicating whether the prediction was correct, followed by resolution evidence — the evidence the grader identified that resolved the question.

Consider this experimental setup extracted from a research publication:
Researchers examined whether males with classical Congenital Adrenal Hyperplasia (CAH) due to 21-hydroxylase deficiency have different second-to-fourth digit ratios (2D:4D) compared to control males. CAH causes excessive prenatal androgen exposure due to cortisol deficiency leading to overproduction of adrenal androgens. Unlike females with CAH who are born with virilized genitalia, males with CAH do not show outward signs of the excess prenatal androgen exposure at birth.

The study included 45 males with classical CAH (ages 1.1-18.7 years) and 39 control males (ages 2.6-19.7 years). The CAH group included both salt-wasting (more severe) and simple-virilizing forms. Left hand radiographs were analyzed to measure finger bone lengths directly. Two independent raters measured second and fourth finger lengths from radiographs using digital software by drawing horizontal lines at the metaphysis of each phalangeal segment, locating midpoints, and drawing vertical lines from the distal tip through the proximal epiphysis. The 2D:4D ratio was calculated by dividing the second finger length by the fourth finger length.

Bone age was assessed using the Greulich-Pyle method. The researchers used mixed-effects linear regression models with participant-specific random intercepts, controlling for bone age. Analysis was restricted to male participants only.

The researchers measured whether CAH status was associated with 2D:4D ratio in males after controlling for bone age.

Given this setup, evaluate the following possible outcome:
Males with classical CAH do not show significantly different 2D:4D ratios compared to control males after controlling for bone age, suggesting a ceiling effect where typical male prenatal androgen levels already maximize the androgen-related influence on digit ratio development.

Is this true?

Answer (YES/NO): YES